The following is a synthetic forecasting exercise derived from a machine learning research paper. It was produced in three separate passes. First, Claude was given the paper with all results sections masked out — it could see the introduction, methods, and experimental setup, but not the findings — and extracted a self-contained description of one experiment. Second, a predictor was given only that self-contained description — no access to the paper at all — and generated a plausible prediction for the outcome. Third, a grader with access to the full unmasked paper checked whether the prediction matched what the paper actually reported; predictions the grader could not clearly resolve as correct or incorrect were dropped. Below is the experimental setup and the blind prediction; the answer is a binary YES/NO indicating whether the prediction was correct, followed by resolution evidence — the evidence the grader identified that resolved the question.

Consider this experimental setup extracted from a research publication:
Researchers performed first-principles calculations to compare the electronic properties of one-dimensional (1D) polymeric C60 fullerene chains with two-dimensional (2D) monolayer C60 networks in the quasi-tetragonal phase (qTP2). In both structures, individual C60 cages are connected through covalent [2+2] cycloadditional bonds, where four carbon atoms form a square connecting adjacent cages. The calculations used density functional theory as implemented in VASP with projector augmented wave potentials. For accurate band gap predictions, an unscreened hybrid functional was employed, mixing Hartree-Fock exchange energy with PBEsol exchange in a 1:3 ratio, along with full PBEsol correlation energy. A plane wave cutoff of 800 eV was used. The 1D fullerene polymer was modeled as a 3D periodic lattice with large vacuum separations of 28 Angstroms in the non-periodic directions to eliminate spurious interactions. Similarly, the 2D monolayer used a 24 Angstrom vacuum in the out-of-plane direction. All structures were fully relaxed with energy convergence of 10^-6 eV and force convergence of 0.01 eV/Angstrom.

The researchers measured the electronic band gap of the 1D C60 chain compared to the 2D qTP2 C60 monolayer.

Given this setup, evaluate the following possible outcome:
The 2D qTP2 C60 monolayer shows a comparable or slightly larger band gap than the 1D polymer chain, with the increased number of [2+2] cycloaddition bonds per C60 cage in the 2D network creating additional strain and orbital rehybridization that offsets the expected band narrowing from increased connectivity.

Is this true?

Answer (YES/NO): NO